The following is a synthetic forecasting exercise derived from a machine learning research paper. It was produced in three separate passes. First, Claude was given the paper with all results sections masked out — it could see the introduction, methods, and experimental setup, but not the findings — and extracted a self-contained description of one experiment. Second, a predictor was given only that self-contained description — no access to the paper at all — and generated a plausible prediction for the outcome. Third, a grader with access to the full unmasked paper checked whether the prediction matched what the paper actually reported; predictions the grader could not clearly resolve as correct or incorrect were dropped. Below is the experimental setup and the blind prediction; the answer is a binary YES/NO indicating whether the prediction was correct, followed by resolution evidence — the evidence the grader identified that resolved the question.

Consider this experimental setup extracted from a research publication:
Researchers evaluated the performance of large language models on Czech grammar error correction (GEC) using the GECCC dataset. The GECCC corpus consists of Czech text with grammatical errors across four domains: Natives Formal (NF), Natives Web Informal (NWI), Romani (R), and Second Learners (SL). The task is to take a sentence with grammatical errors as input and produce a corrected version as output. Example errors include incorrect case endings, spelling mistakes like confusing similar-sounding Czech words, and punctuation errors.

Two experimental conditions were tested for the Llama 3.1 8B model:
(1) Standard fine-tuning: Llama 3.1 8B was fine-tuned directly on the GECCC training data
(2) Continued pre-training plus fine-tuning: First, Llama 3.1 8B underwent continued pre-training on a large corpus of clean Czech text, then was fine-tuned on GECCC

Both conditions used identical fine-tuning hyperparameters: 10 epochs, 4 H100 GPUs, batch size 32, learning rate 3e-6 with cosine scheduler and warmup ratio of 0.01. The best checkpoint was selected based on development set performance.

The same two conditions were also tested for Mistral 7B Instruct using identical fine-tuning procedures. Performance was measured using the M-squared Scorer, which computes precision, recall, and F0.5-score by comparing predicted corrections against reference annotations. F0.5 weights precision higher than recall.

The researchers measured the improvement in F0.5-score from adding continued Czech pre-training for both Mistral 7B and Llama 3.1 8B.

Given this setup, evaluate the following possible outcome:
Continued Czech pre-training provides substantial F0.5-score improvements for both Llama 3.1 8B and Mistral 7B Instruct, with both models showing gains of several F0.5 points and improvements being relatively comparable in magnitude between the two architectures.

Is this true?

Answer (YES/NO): NO